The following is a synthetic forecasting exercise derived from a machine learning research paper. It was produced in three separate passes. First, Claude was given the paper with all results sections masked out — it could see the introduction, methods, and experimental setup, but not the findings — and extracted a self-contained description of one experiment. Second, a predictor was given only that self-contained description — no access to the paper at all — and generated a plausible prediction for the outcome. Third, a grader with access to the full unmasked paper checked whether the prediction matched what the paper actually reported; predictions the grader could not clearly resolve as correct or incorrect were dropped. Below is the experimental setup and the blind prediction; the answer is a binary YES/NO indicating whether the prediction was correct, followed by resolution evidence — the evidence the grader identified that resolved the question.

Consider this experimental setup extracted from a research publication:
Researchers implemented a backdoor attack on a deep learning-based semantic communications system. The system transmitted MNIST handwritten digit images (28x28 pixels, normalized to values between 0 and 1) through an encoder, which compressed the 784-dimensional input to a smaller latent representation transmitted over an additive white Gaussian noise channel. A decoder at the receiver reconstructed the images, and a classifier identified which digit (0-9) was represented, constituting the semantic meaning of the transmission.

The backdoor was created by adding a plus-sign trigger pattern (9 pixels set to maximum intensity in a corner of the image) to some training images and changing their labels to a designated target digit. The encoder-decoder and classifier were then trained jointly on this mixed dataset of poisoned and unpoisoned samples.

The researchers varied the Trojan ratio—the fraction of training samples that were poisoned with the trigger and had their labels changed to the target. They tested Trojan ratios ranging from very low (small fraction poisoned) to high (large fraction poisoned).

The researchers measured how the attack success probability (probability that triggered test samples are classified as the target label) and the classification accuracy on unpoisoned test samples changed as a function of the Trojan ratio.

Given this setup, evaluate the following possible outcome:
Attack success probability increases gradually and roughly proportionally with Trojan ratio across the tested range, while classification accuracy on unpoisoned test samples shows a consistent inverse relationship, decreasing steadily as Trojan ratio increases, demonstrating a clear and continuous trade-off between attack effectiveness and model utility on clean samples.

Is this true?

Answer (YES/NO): NO